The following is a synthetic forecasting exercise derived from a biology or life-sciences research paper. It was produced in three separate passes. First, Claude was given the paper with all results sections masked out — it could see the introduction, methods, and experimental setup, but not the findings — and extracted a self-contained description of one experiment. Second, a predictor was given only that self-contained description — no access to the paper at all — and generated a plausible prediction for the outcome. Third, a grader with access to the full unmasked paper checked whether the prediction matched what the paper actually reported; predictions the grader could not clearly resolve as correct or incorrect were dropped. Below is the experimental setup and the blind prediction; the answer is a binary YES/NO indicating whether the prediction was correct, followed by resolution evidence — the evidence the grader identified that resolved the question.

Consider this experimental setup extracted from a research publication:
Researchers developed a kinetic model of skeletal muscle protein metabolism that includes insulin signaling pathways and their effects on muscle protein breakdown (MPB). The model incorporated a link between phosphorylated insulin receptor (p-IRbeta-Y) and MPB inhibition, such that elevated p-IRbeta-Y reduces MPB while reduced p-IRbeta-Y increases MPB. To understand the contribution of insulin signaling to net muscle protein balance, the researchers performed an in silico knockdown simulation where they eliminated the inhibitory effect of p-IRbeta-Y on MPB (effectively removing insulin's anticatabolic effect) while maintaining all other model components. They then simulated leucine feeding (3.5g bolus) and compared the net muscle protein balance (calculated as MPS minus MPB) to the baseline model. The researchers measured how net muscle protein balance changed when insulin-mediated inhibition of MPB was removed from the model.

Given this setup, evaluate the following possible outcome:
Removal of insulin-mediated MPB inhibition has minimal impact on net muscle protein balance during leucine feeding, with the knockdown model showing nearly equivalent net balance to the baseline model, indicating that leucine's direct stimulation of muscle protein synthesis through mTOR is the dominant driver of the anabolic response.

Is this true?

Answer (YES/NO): NO